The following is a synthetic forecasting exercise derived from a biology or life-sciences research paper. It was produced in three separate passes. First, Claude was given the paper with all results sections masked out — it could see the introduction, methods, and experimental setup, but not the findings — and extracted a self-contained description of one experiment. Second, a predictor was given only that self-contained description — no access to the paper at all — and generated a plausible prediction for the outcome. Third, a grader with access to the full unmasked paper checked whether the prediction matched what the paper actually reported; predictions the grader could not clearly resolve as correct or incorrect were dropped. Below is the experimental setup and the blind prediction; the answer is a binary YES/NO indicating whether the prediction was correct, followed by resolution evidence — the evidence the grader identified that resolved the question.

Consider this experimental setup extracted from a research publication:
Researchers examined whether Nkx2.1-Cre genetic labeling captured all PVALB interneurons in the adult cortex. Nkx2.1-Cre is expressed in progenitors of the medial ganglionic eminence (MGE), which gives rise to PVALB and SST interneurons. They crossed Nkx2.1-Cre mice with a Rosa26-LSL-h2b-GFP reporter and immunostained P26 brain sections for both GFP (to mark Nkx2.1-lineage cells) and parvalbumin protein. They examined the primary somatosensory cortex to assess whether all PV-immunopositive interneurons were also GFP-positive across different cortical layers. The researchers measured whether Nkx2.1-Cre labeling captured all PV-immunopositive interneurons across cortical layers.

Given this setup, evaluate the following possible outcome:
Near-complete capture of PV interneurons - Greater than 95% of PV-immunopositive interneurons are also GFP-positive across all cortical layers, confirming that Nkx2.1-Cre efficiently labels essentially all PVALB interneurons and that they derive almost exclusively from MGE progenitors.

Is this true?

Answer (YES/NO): NO